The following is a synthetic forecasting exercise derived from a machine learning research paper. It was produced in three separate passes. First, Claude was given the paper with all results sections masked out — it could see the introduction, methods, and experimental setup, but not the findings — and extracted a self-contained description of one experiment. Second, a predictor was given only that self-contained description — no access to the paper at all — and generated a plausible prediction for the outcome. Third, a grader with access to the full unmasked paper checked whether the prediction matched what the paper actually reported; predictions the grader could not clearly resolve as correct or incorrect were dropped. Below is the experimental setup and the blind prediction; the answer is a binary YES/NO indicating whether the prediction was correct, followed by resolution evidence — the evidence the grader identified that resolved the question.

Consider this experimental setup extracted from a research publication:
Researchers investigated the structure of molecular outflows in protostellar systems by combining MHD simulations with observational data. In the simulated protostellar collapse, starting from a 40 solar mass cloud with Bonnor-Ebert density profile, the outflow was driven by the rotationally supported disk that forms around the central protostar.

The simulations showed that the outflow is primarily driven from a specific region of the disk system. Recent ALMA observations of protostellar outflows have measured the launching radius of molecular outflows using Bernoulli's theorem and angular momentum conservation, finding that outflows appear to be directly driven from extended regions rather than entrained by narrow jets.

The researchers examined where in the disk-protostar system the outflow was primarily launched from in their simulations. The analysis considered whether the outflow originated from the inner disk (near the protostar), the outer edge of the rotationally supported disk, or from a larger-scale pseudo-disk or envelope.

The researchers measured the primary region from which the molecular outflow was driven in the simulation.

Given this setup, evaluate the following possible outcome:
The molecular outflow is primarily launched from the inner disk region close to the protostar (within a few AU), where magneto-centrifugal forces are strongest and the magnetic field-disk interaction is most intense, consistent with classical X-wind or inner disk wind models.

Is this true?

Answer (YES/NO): NO